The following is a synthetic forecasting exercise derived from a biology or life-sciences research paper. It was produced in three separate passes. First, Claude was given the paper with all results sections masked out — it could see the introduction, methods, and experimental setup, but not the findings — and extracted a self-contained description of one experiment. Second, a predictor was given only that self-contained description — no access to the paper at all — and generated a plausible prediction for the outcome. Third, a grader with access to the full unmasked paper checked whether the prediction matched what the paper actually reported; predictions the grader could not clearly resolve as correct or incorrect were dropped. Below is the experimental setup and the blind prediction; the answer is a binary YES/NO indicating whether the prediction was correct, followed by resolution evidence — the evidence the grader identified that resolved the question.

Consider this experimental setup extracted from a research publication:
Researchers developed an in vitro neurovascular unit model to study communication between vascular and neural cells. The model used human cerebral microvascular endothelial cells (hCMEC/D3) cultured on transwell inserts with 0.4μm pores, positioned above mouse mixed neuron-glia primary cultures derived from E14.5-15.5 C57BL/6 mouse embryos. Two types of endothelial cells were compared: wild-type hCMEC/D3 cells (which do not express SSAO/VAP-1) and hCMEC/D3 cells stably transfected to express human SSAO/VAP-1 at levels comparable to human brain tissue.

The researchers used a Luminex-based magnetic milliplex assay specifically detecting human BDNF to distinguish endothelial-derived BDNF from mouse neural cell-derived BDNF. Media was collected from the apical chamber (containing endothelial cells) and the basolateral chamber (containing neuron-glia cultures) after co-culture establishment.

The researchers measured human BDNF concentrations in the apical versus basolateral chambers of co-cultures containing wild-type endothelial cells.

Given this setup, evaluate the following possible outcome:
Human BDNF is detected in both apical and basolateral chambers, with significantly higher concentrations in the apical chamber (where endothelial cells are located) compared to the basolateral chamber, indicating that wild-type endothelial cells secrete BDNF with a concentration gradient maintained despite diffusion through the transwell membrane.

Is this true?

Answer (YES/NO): YES